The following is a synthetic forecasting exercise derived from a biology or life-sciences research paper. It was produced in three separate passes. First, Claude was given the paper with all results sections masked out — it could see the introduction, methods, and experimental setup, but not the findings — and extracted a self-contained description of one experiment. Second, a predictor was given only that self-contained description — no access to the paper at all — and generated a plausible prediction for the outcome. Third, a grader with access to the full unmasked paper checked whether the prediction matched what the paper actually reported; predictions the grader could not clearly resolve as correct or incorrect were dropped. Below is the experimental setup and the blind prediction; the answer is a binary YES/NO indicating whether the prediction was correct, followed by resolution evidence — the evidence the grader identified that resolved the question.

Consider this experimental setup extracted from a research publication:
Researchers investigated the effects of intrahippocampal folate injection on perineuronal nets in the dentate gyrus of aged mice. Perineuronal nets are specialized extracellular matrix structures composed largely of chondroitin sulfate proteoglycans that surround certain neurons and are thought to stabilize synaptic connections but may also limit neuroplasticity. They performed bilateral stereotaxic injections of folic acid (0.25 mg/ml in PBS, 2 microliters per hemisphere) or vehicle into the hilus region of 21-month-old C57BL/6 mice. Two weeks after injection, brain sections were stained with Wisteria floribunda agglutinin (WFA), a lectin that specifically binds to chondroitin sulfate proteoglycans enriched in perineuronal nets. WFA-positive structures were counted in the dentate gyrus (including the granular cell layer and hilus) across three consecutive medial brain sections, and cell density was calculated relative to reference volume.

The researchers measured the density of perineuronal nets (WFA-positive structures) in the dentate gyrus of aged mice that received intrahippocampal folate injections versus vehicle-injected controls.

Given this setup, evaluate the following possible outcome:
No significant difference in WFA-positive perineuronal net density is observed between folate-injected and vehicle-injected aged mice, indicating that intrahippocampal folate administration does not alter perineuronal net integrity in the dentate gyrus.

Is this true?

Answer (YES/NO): NO